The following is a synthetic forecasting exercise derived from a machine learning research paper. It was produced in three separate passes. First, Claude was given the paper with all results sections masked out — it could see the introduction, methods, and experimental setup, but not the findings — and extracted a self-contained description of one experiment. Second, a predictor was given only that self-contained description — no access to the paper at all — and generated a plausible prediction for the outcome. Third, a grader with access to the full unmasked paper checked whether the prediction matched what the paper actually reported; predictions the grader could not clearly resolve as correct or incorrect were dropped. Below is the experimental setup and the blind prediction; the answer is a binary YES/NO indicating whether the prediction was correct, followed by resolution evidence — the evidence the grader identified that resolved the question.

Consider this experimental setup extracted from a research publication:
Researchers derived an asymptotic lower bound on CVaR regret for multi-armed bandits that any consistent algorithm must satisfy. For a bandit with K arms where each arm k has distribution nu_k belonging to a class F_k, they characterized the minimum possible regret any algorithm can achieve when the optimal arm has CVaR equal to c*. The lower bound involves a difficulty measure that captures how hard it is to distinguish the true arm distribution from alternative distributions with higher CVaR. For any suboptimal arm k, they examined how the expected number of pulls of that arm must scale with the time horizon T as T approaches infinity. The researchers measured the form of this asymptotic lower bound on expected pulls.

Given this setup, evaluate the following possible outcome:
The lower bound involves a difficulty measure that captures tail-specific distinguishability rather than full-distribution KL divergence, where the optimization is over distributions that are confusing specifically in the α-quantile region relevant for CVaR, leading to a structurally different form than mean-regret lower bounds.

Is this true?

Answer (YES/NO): NO